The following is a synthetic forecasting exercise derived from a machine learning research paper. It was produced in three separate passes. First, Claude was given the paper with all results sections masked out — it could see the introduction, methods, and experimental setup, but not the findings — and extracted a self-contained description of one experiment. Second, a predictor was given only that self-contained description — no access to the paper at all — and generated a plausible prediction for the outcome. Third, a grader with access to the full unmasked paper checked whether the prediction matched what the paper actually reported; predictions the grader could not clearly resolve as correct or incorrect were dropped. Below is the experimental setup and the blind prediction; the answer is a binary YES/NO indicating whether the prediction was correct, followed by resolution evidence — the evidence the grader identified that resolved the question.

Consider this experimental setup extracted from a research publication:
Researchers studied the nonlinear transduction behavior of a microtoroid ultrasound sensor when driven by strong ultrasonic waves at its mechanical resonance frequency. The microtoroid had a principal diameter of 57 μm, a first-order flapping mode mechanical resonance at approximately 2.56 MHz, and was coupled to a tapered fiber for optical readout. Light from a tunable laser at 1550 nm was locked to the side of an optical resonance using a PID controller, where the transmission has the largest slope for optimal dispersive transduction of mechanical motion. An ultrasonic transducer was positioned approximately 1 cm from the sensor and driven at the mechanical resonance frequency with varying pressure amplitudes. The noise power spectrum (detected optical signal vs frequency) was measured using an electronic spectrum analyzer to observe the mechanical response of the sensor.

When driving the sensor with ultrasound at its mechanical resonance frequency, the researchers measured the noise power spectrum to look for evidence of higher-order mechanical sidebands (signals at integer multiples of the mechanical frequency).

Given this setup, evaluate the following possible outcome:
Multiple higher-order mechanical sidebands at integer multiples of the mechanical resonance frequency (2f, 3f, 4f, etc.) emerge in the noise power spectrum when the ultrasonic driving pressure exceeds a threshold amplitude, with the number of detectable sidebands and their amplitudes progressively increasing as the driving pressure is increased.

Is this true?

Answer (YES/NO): NO